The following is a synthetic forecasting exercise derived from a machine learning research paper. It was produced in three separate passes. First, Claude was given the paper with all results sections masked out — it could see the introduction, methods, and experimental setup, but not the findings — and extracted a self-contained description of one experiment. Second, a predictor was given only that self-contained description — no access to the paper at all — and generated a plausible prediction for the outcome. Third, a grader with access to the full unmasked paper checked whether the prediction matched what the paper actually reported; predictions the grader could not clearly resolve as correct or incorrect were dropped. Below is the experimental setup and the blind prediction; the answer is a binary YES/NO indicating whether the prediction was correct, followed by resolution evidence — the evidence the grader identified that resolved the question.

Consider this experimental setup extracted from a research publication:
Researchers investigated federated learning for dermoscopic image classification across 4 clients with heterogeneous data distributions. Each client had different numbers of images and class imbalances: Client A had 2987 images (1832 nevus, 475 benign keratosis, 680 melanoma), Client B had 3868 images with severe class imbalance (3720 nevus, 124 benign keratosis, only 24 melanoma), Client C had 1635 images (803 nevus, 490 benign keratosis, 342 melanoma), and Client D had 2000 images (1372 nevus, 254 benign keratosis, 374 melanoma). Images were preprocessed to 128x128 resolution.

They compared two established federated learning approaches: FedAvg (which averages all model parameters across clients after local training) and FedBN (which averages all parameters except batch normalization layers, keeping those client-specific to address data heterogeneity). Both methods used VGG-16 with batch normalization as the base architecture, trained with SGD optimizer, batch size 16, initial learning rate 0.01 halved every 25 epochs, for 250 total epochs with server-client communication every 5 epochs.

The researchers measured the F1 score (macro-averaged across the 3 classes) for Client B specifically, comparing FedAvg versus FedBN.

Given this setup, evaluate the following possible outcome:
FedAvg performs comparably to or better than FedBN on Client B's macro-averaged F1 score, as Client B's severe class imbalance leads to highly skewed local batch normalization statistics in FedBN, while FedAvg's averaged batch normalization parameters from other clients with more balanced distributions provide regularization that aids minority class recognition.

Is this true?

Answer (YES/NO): NO